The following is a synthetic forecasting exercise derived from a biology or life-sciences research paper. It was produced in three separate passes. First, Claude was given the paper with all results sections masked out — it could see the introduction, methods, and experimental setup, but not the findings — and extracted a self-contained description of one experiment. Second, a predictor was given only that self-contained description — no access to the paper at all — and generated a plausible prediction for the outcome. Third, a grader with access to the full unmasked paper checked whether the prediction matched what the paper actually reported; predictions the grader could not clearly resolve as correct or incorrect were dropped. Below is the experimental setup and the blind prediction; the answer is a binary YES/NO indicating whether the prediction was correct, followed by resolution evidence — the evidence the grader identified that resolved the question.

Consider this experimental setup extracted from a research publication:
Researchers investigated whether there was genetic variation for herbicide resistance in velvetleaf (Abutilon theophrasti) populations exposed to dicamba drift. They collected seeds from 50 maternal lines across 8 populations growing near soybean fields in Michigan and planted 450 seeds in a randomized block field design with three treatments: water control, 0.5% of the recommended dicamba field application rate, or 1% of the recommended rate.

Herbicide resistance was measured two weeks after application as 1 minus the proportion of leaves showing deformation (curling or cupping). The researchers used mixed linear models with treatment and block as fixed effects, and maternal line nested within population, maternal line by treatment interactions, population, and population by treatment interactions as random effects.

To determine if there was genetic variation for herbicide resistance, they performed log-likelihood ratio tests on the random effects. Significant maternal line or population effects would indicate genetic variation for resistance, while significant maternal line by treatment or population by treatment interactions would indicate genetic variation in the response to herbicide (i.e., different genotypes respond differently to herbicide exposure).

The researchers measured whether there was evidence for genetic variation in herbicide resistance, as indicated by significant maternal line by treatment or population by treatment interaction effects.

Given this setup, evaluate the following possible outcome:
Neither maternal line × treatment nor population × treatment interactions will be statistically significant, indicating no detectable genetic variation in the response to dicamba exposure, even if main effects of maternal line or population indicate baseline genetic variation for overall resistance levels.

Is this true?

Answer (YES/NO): NO